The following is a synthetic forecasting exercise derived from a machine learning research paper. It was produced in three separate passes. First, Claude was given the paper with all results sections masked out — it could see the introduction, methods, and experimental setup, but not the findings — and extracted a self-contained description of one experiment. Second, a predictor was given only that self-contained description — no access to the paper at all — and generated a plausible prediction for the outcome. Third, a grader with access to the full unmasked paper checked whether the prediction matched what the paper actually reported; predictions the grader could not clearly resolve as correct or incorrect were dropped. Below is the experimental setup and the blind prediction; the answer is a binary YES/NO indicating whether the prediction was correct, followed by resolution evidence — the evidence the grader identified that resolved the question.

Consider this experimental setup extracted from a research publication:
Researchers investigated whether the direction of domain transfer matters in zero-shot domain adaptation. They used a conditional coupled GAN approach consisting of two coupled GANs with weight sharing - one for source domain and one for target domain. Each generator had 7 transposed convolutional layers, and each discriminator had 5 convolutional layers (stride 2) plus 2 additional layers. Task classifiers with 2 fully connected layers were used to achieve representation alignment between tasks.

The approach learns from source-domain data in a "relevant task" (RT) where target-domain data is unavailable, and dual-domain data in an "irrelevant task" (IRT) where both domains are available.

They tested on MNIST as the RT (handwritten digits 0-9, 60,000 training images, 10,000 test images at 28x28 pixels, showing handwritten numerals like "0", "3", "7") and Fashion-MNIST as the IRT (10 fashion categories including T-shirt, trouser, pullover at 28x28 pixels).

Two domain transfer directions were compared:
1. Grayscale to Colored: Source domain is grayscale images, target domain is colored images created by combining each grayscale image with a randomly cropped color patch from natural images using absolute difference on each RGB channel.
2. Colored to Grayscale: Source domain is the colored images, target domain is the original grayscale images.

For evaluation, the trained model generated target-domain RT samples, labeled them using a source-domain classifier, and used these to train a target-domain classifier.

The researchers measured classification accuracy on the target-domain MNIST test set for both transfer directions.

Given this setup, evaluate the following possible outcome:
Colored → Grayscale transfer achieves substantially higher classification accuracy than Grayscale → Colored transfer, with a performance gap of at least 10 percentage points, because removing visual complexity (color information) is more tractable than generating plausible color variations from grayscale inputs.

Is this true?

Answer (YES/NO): NO